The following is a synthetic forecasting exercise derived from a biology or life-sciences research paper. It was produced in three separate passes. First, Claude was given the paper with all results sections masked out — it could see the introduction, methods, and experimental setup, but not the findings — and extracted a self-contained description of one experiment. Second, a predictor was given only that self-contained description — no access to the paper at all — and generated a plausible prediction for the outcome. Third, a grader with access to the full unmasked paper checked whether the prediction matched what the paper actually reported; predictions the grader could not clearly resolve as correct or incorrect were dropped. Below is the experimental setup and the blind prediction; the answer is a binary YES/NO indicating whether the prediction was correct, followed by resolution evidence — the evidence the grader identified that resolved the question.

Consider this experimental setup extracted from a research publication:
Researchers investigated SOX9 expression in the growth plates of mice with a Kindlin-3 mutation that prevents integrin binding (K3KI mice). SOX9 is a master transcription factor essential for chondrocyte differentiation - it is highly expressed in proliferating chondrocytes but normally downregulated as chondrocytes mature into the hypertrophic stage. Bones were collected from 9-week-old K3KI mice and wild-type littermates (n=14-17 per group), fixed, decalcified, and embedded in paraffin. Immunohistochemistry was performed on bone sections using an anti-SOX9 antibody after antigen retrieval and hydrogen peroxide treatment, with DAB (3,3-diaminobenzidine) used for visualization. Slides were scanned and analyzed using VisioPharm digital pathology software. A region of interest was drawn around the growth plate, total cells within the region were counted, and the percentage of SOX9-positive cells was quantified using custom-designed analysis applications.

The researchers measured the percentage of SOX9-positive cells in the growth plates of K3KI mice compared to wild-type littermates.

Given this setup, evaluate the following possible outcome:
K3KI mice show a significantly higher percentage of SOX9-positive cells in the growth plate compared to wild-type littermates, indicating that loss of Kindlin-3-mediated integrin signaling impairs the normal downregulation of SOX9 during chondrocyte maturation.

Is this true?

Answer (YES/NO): YES